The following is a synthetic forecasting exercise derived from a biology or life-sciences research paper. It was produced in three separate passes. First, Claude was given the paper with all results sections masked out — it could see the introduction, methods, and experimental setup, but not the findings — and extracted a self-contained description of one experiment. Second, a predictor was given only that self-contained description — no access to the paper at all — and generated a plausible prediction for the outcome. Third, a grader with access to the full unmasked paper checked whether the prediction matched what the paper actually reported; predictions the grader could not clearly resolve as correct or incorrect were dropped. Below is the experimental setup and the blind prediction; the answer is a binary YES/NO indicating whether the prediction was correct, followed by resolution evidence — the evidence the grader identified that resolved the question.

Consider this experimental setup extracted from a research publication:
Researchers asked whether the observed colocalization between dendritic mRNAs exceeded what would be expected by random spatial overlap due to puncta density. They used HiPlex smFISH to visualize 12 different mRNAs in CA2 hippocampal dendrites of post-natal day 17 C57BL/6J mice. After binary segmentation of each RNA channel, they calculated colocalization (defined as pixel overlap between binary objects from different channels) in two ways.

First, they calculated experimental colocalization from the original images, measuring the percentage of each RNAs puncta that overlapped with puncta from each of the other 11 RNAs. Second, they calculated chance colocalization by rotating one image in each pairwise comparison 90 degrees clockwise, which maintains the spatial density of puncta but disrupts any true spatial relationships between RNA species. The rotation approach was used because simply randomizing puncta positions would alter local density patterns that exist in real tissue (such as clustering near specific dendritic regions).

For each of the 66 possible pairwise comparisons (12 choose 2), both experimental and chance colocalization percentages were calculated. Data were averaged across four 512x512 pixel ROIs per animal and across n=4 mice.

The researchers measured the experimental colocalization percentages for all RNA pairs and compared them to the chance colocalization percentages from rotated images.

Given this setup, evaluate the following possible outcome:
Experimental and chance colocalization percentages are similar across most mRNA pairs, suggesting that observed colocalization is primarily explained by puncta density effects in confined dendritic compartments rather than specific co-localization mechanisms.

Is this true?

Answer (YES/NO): NO